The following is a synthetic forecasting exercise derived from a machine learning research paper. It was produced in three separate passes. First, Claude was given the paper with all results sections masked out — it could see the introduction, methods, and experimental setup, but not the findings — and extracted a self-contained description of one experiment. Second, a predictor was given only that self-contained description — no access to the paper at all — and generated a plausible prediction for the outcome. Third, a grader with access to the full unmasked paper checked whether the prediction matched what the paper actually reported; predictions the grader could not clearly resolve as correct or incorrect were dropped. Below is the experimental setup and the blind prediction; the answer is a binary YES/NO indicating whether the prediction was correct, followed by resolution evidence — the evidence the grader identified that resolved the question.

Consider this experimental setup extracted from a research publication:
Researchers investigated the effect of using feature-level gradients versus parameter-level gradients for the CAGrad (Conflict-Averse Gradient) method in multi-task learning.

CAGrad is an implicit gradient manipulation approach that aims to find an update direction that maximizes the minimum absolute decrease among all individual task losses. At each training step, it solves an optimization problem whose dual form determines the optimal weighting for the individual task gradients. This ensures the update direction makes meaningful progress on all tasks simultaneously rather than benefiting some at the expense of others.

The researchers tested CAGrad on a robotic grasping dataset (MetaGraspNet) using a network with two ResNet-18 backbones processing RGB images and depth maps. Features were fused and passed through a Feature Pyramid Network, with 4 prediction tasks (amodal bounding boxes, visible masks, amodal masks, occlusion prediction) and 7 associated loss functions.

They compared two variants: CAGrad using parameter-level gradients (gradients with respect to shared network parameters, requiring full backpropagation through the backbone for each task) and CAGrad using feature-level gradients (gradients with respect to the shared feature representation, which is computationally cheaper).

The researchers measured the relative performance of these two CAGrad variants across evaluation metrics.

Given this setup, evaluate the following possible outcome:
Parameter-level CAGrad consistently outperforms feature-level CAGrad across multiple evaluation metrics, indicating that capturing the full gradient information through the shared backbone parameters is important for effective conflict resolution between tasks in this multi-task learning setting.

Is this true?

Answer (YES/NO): NO